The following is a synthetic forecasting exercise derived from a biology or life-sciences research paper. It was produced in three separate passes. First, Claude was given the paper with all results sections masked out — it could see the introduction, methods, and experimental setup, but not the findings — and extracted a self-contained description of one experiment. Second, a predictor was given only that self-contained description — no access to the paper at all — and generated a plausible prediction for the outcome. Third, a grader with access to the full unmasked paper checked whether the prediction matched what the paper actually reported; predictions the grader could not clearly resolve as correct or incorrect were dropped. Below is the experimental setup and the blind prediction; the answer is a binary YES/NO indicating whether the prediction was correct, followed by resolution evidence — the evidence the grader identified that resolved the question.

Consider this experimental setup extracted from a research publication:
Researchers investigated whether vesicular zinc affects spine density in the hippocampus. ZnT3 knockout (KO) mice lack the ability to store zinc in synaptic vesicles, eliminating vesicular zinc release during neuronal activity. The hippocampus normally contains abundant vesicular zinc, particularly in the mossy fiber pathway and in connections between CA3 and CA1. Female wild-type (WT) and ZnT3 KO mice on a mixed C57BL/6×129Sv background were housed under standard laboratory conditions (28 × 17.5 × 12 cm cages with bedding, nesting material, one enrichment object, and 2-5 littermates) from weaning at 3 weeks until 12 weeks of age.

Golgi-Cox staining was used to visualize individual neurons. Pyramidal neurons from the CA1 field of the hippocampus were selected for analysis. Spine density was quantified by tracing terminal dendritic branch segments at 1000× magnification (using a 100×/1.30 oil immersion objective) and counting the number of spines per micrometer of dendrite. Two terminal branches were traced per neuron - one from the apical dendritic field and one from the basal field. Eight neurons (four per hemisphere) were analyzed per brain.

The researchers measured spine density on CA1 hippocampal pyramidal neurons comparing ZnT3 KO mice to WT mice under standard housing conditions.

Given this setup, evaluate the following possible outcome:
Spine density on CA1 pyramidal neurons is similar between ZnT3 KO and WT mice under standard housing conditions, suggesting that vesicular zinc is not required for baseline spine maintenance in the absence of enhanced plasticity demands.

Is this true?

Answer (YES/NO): YES